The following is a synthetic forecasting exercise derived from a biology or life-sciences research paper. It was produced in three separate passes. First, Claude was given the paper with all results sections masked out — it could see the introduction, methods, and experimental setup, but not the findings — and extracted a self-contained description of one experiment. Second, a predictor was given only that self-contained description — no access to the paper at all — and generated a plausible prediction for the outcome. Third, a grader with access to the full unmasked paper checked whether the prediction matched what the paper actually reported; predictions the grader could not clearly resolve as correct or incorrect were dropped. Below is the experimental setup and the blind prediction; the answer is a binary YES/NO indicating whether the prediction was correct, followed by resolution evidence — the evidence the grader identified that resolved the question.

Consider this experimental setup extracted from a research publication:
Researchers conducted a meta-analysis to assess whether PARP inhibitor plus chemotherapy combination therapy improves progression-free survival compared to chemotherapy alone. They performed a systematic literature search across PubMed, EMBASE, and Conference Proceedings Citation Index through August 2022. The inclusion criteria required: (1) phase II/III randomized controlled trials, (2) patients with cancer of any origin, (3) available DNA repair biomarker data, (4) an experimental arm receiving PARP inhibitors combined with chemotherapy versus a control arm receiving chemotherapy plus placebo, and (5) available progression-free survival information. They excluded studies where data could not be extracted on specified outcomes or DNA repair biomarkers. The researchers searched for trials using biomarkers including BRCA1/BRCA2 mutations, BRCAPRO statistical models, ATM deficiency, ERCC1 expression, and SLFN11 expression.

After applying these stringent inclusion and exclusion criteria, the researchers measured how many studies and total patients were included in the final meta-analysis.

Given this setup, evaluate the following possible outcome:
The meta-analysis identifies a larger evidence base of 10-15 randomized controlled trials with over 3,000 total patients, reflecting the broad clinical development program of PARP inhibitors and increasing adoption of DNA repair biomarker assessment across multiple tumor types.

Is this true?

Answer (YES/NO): NO